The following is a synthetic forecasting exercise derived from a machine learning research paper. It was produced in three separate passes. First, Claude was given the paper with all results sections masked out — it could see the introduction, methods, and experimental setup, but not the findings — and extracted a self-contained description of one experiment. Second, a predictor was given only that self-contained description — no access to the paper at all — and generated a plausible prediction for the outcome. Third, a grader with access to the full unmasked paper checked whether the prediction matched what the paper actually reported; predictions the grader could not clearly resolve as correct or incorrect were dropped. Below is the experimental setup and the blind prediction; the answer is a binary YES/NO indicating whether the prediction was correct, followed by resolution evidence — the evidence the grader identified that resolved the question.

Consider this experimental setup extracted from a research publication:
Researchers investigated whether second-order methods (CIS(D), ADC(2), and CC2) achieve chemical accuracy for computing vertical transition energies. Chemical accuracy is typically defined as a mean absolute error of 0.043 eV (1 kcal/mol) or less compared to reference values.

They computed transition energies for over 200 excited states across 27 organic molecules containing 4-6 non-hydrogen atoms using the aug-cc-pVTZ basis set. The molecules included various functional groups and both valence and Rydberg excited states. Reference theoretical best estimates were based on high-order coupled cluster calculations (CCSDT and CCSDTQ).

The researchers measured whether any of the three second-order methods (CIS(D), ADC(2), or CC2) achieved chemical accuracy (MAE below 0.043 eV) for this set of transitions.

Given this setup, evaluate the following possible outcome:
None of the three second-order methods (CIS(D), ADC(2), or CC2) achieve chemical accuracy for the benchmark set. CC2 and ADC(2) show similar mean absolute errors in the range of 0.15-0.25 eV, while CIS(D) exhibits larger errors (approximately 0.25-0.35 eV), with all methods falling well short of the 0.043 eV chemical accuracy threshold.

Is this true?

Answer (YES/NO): NO